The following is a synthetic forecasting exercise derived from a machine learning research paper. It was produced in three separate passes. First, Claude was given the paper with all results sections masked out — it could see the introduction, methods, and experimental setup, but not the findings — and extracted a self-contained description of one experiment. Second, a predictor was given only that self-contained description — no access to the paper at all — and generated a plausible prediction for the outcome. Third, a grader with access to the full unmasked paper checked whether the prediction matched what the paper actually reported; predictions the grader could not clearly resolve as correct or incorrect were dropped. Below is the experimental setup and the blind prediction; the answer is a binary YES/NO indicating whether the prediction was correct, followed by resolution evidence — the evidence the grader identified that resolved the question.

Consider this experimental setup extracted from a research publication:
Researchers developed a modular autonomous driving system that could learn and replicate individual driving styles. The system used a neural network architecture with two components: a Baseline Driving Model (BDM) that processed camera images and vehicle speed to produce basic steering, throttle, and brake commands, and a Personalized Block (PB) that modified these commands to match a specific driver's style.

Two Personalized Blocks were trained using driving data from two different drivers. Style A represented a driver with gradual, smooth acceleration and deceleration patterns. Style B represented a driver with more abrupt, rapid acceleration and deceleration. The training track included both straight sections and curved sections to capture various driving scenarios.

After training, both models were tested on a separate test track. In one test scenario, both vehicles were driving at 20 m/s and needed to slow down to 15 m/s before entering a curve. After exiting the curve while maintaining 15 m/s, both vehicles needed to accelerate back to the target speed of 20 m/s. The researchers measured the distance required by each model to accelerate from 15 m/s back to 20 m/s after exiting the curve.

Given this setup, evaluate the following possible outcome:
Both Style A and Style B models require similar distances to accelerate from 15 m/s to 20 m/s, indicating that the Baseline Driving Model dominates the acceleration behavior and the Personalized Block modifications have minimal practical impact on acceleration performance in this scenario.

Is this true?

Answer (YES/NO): NO